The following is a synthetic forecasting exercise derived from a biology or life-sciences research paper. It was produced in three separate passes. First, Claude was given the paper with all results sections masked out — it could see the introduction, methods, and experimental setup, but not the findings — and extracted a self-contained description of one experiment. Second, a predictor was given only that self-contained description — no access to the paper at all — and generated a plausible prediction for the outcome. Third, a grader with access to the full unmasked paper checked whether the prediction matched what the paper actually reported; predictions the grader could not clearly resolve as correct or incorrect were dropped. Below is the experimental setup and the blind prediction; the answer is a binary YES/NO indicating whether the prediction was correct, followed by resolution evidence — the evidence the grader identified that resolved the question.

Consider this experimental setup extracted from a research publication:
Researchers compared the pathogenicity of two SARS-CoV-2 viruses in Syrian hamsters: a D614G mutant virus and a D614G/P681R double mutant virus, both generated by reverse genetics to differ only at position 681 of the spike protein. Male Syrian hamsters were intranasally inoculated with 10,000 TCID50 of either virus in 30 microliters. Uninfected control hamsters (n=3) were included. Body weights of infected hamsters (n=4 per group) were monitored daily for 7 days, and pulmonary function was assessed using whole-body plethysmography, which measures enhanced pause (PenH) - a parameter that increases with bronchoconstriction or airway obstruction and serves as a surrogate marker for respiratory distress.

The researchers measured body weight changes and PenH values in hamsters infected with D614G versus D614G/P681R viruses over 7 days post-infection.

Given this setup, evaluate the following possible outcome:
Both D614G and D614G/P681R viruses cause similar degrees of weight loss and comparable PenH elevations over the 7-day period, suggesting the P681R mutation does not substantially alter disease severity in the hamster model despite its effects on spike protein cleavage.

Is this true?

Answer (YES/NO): NO